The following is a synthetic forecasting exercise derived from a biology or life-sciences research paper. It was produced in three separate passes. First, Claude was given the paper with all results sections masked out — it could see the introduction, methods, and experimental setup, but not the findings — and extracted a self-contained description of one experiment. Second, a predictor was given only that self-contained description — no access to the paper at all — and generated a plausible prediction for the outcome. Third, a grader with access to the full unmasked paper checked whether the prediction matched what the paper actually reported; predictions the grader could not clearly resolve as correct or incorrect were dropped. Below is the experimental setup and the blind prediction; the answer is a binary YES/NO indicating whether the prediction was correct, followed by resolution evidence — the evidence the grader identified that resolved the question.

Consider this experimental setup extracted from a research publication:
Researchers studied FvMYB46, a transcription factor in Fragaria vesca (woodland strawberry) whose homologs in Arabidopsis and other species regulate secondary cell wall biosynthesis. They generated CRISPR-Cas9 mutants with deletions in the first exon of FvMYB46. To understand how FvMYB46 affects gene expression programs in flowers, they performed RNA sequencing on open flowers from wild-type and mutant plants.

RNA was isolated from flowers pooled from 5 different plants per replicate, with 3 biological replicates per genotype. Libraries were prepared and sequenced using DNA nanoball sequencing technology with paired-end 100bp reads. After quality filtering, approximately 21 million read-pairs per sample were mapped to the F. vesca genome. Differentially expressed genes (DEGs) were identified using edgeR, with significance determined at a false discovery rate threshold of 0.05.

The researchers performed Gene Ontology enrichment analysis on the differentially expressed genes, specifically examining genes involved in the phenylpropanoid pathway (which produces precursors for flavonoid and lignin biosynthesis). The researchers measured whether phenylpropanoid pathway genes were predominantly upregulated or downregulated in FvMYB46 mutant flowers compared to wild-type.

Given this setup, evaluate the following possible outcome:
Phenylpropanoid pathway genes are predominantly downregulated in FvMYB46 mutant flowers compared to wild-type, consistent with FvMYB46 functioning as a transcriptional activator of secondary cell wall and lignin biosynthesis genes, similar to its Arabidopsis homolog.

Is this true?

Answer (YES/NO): YES